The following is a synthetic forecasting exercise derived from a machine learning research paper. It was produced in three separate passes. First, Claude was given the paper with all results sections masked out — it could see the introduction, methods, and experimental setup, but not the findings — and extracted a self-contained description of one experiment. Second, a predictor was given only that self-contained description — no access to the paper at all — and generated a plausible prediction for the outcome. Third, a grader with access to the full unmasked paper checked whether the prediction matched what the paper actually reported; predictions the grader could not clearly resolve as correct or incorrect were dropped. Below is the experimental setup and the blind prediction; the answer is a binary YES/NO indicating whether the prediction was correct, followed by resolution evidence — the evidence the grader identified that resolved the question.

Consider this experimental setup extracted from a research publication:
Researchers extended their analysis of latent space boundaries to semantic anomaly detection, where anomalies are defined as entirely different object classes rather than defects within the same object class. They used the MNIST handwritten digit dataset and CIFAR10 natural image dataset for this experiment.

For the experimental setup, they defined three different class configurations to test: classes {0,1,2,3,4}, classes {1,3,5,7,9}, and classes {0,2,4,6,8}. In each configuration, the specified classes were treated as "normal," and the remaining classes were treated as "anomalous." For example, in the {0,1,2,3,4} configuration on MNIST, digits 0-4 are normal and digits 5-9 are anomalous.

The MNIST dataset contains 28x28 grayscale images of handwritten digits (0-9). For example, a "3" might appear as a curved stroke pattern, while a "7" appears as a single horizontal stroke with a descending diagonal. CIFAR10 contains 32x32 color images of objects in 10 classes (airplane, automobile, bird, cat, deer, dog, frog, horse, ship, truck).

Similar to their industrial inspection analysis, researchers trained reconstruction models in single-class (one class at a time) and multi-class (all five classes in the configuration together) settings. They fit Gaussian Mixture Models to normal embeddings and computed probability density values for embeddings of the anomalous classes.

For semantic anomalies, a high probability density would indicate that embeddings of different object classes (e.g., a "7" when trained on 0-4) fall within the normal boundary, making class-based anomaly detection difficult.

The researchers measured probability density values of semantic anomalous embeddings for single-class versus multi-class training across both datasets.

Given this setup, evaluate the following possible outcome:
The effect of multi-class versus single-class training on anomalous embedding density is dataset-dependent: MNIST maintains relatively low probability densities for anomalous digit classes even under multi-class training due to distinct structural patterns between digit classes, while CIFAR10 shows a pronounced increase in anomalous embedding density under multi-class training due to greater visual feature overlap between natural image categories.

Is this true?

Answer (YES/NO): NO